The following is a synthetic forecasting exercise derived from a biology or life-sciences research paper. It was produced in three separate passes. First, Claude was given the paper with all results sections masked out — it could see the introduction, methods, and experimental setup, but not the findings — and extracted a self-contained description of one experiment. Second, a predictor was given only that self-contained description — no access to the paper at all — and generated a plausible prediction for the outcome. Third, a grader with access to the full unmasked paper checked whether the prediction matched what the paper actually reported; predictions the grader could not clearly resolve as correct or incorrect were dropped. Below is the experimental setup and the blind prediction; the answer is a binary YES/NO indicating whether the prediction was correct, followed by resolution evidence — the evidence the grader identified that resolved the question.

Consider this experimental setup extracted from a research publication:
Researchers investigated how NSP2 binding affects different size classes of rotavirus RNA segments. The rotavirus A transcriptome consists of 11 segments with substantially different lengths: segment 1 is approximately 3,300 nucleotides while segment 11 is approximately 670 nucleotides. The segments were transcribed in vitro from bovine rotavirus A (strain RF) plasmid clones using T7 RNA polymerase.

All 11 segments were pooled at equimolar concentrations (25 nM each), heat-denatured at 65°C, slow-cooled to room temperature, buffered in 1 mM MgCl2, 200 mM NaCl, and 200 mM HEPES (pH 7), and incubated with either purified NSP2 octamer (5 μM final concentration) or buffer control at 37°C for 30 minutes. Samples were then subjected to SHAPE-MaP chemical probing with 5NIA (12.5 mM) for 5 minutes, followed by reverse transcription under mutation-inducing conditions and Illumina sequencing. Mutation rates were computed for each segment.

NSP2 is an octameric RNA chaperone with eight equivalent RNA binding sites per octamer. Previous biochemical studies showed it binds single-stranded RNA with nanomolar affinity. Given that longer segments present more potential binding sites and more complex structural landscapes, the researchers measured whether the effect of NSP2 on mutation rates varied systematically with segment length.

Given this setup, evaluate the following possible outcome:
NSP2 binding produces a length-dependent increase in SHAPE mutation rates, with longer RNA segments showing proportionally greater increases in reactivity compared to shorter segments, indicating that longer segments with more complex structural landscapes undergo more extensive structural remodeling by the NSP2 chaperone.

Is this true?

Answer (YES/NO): NO